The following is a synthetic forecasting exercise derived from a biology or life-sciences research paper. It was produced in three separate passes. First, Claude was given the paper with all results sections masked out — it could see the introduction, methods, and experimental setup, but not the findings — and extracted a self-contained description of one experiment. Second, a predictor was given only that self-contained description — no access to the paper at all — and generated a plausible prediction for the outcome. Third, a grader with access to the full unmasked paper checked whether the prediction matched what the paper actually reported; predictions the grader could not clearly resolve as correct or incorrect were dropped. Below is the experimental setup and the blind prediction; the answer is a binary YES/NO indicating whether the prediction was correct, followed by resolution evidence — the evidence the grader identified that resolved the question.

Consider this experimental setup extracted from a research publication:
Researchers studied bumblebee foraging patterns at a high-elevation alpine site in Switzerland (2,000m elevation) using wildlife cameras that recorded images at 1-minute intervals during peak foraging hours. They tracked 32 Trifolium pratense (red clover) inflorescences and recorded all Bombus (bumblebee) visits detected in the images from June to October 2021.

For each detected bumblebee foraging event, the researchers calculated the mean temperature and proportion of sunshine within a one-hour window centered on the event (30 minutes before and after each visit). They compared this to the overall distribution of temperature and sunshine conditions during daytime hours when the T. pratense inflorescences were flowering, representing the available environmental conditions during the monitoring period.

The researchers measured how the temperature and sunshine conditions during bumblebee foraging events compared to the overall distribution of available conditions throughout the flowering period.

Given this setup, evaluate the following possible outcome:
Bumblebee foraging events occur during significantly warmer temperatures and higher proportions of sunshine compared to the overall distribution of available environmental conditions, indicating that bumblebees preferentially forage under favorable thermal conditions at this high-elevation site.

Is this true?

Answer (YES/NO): NO